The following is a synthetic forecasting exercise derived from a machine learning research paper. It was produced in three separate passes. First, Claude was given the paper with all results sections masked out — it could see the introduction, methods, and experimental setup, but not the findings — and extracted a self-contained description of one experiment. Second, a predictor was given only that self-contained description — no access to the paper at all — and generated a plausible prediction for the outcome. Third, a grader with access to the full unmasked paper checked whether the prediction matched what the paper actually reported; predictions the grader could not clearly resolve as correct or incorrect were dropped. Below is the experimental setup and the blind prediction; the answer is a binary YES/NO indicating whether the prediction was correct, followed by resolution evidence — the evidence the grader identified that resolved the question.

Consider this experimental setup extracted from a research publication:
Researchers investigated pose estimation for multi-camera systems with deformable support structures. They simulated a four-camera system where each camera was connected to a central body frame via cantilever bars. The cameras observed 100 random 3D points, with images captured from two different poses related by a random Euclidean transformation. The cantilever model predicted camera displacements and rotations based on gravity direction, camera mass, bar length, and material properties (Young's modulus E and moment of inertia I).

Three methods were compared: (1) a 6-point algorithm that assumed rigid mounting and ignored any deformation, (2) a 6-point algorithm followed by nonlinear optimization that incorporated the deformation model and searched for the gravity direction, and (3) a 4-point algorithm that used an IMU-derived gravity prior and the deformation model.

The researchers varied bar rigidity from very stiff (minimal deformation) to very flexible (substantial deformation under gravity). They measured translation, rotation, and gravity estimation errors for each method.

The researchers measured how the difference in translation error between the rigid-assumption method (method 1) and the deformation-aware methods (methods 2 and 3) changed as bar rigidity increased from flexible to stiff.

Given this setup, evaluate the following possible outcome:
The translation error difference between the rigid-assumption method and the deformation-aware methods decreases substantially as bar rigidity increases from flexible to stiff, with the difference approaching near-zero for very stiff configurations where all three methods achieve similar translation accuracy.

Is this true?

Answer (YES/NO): NO